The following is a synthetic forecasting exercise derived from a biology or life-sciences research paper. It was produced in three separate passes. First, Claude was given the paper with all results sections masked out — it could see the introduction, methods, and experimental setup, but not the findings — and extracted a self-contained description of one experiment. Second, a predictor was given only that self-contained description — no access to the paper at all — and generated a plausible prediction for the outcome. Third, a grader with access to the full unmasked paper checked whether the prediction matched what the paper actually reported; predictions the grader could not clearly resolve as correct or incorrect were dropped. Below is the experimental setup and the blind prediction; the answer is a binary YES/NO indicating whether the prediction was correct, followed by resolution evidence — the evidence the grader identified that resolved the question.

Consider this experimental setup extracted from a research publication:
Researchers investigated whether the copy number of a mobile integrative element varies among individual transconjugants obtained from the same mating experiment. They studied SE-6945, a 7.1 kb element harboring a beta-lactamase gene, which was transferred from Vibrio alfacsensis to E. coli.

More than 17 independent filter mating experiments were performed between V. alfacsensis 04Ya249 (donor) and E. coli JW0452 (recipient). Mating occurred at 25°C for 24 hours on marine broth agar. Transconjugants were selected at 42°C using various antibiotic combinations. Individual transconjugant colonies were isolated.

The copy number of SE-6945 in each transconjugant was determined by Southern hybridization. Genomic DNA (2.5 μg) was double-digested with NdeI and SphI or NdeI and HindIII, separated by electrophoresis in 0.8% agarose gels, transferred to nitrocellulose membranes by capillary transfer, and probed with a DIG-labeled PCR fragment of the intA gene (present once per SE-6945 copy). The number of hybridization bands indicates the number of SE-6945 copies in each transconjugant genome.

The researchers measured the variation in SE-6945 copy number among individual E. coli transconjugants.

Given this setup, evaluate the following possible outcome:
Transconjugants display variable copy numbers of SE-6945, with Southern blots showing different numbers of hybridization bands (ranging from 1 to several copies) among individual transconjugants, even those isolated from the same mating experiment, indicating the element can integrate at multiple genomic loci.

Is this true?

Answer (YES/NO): YES